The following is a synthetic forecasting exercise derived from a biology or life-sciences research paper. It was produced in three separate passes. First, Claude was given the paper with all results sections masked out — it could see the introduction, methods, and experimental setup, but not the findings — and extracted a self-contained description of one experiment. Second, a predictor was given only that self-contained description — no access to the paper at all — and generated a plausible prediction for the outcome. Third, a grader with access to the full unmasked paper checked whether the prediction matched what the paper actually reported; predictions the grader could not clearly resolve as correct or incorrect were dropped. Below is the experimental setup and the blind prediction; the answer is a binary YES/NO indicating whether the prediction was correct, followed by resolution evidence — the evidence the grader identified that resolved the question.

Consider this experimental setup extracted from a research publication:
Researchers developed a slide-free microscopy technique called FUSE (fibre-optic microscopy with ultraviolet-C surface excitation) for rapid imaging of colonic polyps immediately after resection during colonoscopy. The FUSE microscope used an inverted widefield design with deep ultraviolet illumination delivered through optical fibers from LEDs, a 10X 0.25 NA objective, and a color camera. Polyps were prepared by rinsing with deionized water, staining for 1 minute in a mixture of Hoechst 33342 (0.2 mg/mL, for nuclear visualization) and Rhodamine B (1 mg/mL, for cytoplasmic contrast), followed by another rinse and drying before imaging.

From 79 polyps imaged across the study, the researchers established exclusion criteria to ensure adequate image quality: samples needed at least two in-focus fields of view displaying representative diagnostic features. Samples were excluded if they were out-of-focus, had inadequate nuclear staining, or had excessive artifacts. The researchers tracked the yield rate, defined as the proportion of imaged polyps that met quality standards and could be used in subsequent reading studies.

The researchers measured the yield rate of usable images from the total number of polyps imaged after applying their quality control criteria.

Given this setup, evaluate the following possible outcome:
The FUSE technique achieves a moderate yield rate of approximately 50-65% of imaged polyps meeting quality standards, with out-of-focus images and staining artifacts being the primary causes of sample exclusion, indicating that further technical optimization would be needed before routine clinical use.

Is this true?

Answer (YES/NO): YES